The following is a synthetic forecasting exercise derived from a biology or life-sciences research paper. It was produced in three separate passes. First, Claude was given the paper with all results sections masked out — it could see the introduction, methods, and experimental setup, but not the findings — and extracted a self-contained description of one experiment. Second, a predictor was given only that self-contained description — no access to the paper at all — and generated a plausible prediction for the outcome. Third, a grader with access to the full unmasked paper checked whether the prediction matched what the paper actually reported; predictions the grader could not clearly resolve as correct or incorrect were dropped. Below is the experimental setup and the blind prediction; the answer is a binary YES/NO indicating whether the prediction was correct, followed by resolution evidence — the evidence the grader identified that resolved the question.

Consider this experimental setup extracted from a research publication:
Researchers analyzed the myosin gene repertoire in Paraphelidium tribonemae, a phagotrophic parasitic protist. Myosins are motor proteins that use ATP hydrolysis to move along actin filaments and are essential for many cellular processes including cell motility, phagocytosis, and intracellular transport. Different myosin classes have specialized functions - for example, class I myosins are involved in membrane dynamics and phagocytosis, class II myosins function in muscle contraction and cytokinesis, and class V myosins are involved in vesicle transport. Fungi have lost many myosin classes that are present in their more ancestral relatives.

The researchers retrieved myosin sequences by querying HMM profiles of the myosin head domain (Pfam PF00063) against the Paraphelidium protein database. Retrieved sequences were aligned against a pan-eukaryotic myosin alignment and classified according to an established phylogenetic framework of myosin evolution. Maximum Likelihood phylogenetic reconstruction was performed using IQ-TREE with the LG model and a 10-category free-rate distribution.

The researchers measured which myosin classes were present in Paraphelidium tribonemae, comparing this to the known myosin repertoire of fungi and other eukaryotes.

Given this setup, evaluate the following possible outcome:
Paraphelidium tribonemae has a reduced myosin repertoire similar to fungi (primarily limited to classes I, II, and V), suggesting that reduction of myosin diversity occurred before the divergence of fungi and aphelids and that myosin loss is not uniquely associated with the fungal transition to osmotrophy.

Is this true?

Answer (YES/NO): NO